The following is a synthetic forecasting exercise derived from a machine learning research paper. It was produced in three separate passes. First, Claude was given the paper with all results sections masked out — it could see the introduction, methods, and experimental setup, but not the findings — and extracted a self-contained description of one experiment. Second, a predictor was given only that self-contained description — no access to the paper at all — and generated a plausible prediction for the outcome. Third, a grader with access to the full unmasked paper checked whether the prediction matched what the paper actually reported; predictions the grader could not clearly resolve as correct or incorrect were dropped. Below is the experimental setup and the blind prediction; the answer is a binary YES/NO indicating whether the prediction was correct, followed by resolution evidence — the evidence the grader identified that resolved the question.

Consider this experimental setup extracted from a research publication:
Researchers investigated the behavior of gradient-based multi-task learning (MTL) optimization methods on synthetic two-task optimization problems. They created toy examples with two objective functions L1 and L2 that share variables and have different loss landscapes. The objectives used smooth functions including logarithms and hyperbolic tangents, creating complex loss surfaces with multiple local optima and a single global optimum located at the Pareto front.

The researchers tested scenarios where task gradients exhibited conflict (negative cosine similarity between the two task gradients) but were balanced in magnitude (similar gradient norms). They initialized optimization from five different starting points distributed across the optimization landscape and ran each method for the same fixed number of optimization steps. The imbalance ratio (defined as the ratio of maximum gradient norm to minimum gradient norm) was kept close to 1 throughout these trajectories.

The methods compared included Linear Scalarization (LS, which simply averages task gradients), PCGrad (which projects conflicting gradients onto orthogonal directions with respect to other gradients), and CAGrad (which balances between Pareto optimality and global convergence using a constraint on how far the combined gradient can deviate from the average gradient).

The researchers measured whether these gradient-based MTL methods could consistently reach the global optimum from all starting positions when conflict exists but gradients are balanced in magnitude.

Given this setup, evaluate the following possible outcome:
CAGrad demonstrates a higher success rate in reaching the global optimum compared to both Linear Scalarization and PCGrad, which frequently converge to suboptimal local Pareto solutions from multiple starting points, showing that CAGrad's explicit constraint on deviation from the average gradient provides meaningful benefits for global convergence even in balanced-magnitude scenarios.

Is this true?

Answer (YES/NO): NO